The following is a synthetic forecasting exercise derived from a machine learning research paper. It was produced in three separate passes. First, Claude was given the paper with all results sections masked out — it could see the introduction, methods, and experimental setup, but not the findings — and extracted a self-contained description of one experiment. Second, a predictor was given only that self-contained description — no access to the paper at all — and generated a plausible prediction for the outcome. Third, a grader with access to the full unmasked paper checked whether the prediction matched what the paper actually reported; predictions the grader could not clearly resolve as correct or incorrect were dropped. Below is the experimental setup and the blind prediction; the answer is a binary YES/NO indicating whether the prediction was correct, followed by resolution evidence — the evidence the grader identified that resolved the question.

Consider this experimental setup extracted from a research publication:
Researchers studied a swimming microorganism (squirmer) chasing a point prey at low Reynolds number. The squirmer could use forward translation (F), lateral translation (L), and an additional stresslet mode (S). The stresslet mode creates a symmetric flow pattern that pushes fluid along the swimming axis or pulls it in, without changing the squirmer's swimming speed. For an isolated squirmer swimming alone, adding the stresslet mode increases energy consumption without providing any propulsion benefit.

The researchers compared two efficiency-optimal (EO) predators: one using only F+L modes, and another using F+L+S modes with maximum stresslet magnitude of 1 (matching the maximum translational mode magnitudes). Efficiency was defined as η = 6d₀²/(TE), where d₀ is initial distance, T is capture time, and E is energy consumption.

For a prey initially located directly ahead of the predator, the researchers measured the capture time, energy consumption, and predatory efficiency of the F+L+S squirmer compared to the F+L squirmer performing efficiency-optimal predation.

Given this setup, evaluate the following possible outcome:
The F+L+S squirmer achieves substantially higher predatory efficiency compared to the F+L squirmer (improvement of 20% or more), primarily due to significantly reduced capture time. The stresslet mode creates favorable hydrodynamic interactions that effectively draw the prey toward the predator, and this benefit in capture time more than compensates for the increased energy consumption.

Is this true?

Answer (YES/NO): NO